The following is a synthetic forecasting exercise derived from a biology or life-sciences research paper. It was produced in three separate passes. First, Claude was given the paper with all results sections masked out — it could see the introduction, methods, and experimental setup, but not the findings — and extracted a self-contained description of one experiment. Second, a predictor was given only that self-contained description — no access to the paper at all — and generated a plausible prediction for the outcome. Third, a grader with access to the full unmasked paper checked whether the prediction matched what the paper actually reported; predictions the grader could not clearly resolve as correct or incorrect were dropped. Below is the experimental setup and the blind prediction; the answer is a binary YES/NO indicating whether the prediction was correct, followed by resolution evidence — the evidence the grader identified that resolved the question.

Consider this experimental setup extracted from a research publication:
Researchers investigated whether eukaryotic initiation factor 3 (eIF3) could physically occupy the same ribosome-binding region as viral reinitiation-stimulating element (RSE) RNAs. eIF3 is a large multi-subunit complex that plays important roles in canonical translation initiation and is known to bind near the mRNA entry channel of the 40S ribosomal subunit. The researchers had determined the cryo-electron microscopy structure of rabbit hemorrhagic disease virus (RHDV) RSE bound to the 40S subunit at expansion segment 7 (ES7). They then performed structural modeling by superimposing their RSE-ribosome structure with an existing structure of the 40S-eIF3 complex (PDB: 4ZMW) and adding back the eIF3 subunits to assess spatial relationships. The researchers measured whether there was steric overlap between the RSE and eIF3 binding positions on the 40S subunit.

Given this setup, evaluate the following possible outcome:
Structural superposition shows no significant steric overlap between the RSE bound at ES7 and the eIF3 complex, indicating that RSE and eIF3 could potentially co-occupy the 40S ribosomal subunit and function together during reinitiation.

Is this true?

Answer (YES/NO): NO